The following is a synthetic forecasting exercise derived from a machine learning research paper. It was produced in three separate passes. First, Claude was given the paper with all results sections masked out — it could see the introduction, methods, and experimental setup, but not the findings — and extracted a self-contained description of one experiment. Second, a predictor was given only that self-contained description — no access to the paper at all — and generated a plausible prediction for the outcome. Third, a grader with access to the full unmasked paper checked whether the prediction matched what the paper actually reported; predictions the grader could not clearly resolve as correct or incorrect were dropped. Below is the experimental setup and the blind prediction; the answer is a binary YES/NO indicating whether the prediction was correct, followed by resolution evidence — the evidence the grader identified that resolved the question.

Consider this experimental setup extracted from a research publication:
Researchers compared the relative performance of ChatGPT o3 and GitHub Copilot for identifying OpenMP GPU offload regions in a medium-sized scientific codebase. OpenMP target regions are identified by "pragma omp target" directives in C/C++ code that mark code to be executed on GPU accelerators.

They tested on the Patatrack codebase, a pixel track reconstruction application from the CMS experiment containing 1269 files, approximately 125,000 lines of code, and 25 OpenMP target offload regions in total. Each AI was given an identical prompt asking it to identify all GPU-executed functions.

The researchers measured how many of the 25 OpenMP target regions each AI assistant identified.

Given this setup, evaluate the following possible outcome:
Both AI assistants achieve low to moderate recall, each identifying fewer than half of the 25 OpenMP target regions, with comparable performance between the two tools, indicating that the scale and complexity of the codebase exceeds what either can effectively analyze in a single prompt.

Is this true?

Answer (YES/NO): NO